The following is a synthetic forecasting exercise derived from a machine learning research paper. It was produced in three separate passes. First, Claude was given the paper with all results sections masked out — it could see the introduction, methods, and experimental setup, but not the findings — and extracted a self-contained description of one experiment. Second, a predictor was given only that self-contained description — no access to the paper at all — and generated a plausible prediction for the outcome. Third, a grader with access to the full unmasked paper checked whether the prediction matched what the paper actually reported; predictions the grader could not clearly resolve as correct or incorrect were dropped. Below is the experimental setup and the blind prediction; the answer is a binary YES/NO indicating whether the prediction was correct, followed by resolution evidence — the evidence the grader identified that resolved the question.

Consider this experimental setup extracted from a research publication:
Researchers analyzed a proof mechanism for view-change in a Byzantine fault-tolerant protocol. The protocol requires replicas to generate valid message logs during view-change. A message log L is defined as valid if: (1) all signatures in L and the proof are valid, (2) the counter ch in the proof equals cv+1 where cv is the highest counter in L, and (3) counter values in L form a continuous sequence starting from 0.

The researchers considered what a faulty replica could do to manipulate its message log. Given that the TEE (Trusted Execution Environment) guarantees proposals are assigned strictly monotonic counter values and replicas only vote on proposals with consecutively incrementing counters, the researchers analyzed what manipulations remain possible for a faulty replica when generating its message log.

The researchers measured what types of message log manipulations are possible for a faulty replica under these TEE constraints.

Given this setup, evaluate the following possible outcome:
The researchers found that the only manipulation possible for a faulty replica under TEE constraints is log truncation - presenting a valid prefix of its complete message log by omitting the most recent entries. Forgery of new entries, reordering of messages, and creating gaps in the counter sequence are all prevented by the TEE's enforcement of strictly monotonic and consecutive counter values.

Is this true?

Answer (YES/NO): YES